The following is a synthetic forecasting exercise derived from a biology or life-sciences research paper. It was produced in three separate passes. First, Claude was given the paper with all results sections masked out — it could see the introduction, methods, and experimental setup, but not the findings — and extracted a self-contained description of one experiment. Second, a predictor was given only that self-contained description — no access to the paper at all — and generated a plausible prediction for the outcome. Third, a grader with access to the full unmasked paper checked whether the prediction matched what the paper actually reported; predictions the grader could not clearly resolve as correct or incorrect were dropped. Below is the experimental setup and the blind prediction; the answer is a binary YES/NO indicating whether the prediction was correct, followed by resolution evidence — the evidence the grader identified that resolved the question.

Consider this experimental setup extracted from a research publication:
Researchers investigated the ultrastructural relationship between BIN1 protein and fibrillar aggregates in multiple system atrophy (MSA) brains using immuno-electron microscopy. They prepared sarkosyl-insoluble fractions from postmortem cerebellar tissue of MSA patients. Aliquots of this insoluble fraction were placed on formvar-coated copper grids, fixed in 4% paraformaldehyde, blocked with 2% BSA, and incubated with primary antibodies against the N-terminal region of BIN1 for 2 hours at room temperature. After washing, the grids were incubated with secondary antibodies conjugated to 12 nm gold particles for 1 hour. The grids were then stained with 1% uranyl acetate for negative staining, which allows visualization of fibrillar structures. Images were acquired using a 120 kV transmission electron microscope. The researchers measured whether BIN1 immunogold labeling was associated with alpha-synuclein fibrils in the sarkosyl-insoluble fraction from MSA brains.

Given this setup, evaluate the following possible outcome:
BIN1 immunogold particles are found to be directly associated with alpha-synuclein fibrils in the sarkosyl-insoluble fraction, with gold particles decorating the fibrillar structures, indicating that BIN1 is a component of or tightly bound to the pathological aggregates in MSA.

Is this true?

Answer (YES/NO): NO